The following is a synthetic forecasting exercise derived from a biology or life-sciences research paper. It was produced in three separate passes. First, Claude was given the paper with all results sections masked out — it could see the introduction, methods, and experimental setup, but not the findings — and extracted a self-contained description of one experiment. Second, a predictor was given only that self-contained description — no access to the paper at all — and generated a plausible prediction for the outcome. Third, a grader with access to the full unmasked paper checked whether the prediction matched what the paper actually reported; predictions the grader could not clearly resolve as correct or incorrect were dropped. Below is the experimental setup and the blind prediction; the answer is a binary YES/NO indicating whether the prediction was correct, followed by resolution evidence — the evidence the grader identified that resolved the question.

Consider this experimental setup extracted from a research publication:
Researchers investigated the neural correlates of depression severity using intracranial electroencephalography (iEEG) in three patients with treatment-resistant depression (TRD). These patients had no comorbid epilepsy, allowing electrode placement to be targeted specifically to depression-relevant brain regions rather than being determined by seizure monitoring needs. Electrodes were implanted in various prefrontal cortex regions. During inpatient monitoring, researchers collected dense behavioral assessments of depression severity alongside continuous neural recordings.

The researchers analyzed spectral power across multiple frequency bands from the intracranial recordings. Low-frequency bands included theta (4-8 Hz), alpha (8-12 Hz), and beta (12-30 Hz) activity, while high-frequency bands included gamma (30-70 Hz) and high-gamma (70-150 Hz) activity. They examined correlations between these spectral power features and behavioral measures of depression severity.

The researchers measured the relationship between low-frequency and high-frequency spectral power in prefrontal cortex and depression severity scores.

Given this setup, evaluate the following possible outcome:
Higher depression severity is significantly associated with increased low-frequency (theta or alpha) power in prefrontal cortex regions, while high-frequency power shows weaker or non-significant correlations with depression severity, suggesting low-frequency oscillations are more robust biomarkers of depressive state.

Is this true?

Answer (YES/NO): NO